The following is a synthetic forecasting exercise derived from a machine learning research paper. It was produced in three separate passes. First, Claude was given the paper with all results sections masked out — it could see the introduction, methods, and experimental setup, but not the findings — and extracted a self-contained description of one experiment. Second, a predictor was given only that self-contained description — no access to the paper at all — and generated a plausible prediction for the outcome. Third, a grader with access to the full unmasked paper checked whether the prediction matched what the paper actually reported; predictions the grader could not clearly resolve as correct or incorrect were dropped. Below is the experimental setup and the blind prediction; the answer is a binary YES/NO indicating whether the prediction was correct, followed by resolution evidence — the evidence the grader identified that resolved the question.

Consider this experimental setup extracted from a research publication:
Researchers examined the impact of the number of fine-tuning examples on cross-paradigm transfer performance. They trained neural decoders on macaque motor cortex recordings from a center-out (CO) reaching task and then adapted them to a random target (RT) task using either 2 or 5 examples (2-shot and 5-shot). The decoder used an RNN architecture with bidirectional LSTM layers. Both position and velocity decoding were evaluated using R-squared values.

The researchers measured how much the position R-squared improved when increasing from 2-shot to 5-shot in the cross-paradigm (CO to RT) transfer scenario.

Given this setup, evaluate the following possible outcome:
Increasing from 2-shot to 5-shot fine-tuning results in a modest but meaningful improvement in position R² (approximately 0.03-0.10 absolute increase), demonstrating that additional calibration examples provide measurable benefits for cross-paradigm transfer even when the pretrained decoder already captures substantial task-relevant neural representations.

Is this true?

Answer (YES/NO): NO